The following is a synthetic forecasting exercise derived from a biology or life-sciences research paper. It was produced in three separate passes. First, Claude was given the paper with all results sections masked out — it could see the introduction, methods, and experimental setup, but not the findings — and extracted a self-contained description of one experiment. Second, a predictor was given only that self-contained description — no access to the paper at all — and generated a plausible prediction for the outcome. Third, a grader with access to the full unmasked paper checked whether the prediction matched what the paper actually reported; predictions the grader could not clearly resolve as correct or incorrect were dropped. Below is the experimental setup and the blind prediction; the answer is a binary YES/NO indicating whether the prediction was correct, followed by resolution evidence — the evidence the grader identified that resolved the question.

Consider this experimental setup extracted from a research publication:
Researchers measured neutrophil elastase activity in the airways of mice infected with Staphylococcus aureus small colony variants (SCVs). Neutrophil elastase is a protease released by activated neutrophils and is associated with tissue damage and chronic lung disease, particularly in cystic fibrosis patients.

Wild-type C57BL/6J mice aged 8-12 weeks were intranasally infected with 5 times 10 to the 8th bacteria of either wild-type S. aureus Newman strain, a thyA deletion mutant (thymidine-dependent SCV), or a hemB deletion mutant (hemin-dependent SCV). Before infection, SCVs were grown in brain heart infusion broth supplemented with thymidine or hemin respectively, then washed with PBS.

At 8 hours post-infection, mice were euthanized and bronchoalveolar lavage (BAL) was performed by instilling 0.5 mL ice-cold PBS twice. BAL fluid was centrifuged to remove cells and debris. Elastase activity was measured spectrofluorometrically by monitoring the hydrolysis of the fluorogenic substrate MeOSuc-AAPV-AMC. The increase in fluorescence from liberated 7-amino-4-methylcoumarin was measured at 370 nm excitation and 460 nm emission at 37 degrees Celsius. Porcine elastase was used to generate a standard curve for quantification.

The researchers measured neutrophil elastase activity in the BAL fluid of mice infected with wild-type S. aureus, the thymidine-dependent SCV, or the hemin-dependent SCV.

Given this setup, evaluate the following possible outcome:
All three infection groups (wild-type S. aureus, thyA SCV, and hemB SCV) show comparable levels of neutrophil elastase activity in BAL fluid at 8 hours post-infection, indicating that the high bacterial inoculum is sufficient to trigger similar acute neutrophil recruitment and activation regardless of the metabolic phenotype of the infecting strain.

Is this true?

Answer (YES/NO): NO